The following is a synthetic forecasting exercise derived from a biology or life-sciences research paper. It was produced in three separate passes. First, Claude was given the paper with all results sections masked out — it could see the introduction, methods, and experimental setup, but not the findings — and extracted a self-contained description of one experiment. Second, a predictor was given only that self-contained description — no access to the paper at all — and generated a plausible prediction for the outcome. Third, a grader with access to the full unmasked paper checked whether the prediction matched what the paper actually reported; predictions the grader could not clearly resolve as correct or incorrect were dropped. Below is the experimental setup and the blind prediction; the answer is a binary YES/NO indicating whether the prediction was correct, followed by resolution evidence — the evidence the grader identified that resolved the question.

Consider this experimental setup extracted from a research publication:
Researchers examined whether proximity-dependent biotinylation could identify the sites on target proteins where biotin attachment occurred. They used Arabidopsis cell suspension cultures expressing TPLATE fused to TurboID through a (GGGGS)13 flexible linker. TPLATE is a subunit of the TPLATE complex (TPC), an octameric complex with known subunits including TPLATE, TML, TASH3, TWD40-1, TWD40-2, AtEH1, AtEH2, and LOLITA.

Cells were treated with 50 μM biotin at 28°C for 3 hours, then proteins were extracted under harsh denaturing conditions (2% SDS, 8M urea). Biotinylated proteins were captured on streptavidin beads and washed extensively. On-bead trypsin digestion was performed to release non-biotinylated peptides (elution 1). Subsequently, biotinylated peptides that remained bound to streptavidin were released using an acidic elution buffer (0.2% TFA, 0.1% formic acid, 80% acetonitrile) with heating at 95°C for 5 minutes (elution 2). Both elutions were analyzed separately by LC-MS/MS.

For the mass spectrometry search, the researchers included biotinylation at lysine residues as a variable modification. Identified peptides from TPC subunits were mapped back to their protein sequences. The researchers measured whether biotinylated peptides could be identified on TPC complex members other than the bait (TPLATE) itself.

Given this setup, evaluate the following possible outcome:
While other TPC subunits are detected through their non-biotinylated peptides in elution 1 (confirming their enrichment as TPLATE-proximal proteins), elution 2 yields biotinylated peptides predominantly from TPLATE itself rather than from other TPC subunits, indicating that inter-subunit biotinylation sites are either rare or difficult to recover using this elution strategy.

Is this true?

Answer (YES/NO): NO